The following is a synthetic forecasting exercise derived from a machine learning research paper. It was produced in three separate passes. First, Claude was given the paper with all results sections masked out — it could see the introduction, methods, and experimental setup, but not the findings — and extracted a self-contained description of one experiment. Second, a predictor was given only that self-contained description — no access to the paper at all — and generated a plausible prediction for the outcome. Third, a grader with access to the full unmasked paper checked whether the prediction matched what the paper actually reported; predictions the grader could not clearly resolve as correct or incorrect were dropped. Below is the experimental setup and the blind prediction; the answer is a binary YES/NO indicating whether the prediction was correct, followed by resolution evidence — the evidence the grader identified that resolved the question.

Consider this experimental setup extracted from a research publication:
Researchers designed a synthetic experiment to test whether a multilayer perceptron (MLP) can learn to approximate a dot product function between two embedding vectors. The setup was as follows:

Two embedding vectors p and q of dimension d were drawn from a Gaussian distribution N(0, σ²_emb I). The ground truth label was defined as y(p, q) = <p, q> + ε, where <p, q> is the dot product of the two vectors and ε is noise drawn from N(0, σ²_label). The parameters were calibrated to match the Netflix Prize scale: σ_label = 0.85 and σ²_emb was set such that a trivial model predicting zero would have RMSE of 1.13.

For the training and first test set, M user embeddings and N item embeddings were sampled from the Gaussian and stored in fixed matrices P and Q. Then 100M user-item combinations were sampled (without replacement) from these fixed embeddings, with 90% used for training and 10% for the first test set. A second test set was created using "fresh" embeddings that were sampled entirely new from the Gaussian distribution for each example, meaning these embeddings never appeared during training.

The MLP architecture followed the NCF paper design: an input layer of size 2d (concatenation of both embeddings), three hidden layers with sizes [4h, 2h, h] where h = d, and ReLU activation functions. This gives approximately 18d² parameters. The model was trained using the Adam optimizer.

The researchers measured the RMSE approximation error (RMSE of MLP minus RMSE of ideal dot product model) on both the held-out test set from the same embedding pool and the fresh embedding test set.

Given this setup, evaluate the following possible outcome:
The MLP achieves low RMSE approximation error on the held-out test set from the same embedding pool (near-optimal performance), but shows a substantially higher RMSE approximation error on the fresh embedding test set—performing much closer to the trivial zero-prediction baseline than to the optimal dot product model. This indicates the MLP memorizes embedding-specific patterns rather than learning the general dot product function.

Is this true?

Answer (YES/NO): NO